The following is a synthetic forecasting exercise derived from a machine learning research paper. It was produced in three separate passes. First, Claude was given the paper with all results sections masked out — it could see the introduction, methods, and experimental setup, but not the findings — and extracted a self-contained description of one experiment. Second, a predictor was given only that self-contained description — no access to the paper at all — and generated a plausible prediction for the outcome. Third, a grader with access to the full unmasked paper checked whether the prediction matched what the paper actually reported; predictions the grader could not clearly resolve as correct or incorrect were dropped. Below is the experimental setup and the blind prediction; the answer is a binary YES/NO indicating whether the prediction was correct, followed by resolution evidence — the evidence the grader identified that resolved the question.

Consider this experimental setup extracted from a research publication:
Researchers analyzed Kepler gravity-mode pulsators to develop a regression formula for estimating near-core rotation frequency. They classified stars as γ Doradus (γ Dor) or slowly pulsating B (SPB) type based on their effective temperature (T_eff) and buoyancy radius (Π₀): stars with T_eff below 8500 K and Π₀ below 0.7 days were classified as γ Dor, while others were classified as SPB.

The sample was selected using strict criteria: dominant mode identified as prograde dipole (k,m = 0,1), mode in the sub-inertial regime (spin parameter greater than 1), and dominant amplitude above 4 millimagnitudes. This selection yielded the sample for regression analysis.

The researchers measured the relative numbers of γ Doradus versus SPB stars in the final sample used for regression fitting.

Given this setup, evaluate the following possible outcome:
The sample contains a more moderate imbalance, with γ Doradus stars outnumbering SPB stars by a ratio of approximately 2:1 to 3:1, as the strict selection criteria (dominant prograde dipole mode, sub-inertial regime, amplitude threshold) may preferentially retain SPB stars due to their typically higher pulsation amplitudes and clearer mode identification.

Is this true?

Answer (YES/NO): NO